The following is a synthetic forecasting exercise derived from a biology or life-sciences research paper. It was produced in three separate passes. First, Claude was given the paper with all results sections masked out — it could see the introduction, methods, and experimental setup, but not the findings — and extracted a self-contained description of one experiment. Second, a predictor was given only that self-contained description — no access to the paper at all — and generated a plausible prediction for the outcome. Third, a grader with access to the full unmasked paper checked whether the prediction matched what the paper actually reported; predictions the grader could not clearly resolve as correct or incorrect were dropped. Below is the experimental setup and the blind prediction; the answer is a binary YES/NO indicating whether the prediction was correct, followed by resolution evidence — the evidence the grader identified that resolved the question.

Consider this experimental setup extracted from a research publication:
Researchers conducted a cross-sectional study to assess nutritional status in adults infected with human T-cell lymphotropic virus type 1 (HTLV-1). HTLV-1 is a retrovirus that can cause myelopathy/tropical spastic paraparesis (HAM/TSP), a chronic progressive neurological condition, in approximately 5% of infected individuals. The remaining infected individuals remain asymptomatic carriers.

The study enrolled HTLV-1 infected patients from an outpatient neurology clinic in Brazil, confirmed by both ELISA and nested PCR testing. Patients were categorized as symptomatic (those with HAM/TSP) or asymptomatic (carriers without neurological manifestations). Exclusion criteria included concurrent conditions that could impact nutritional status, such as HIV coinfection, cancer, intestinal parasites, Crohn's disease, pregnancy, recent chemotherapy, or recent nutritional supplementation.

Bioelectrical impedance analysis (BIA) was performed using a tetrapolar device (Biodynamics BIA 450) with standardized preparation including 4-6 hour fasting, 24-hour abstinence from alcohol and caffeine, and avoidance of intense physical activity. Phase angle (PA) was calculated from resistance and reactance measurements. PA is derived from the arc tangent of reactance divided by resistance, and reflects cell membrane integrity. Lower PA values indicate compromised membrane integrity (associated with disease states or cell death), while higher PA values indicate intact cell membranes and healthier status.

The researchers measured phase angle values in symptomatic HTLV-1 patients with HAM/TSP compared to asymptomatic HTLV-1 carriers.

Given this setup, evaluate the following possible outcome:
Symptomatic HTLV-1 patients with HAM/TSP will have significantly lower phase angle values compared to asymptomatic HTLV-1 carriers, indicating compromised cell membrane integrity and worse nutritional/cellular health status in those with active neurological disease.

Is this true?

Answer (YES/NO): NO